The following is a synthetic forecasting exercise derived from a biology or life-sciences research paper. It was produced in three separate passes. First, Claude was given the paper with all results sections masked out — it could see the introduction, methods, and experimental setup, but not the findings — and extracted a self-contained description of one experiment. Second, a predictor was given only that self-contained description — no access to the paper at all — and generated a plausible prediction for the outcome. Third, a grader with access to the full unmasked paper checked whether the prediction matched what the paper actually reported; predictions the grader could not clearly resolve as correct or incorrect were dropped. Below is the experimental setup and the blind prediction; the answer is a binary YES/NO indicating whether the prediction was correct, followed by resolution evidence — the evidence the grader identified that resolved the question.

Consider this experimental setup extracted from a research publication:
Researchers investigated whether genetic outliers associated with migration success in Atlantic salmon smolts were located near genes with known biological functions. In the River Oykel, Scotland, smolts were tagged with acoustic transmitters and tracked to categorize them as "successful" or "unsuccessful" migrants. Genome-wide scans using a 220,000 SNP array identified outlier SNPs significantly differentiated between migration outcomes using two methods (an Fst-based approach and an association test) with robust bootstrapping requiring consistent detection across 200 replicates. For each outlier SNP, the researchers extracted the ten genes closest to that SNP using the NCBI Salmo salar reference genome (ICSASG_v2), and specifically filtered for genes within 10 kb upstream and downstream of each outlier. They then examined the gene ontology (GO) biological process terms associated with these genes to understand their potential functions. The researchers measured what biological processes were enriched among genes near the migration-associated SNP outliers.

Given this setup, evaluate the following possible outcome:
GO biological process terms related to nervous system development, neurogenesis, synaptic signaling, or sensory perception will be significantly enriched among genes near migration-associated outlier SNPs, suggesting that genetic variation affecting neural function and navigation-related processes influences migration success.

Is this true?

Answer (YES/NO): NO